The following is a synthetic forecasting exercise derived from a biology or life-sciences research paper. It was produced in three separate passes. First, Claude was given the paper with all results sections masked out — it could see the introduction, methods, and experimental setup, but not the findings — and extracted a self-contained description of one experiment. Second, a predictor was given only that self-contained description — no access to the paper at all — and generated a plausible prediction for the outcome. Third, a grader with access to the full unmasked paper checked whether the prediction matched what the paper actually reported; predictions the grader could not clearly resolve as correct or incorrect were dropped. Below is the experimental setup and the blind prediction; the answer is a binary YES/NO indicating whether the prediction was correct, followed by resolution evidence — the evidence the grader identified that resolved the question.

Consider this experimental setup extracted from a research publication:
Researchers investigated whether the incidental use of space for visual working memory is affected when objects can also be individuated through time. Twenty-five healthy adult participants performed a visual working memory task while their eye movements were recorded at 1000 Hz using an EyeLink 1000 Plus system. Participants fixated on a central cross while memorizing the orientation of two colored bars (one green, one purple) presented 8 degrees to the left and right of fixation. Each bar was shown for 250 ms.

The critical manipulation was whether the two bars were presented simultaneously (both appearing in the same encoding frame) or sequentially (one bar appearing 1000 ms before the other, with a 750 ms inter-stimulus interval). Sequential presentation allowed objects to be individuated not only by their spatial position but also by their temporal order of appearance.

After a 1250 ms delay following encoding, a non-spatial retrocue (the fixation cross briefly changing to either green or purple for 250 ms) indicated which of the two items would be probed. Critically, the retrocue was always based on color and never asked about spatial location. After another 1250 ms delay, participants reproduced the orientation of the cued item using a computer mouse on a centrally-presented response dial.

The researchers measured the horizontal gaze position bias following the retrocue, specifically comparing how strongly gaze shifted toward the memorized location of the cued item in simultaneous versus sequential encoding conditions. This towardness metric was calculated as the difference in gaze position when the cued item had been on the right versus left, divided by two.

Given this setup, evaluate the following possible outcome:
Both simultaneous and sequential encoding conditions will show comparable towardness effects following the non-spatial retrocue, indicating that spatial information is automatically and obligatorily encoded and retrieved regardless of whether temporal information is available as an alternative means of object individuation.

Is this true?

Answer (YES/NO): YES